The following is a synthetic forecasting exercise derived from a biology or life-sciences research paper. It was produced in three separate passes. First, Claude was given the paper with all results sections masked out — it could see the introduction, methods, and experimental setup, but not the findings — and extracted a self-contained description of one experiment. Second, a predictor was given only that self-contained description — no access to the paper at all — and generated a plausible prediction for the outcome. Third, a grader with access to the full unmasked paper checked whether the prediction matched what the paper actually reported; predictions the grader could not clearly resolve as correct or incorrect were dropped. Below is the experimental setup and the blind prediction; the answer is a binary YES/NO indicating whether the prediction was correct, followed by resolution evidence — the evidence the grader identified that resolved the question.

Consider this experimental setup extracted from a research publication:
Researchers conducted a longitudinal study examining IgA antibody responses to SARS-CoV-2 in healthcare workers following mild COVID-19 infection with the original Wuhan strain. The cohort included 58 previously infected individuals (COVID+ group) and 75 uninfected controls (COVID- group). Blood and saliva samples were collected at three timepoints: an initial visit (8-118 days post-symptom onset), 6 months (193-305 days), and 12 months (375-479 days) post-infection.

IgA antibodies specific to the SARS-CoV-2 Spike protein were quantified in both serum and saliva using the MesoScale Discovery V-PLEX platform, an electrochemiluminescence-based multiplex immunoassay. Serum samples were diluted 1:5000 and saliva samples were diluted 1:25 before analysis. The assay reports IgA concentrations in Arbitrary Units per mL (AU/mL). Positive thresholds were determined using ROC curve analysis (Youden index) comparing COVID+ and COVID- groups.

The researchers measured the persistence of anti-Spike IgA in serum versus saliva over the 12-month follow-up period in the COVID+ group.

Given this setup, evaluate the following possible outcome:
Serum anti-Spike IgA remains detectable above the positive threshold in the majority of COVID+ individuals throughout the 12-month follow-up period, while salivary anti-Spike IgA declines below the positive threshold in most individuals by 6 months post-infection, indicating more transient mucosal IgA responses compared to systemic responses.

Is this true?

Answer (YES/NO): YES